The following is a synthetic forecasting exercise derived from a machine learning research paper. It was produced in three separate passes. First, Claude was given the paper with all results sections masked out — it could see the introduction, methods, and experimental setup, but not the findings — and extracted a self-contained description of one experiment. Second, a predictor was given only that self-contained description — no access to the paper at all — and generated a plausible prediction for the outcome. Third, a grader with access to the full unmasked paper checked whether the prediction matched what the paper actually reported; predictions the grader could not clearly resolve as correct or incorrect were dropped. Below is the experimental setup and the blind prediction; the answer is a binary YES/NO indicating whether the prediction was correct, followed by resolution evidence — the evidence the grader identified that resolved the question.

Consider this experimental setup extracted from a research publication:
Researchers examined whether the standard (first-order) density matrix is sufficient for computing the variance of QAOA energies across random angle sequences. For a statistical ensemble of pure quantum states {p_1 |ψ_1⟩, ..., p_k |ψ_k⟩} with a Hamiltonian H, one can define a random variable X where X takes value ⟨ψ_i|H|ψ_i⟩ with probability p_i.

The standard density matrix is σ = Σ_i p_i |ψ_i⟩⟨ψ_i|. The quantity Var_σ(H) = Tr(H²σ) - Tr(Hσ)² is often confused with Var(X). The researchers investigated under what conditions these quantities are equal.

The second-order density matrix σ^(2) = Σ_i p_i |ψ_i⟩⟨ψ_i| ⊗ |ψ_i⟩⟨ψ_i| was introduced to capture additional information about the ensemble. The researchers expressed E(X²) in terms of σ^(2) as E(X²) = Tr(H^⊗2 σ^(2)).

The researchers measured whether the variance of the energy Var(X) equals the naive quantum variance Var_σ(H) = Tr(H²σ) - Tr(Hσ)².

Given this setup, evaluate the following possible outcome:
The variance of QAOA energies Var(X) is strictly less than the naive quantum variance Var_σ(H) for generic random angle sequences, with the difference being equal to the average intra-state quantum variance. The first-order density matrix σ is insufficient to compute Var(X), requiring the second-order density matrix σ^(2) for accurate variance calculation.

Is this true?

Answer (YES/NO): YES